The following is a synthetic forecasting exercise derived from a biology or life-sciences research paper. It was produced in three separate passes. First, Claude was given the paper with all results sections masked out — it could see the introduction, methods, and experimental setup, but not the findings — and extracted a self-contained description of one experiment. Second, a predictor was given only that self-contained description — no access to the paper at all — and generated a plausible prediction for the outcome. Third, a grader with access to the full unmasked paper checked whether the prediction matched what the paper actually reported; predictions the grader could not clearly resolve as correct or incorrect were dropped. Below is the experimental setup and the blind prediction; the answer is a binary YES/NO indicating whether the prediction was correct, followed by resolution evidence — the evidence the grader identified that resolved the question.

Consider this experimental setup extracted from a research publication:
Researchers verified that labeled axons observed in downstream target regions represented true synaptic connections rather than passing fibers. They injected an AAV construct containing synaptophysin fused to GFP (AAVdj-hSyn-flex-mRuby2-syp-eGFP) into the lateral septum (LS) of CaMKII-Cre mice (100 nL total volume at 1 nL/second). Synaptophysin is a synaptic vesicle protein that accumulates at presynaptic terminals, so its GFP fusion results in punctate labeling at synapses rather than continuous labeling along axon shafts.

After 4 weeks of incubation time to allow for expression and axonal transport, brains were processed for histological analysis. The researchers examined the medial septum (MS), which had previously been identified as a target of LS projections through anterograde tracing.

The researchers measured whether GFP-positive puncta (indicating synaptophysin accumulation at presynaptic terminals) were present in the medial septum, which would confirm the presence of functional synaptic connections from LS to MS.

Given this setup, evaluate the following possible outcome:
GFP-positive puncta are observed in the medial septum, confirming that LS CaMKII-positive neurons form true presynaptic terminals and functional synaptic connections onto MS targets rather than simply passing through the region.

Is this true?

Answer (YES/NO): YES